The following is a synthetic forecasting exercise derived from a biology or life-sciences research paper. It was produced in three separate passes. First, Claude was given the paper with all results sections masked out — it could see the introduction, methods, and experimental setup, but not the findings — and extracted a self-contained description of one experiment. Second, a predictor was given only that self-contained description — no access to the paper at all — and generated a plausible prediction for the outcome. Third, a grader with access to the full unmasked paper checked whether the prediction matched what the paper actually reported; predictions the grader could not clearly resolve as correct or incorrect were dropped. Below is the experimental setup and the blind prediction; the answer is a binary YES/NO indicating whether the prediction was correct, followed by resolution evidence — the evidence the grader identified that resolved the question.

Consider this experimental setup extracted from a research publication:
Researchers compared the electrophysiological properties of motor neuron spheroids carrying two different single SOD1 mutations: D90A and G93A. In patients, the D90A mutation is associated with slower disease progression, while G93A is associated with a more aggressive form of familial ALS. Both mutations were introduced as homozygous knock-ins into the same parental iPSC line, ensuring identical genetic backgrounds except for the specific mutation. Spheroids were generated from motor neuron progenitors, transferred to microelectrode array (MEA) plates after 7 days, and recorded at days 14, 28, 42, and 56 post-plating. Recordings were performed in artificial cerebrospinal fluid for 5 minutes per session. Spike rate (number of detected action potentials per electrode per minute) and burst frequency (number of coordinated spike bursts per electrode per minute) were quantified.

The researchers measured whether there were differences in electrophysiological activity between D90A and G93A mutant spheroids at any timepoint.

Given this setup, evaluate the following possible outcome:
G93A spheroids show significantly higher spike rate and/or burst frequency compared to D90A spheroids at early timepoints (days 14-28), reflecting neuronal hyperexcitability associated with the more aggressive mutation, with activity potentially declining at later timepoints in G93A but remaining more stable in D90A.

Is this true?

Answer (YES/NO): NO